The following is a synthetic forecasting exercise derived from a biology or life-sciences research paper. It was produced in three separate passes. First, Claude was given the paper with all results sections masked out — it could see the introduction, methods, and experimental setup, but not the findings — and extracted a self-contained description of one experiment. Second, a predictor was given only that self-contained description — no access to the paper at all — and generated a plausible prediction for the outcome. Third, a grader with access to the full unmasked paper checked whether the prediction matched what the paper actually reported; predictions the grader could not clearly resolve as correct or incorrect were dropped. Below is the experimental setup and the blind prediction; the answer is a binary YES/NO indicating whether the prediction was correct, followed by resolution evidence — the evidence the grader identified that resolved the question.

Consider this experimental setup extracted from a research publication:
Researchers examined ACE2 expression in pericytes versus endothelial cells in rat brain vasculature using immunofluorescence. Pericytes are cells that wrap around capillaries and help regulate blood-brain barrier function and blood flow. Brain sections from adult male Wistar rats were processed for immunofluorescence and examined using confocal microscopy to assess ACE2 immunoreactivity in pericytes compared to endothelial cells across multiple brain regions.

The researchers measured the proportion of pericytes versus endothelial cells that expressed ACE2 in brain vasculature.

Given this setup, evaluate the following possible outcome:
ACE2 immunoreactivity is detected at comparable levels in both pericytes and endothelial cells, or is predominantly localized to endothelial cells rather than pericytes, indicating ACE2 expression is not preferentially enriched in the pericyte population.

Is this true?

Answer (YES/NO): NO